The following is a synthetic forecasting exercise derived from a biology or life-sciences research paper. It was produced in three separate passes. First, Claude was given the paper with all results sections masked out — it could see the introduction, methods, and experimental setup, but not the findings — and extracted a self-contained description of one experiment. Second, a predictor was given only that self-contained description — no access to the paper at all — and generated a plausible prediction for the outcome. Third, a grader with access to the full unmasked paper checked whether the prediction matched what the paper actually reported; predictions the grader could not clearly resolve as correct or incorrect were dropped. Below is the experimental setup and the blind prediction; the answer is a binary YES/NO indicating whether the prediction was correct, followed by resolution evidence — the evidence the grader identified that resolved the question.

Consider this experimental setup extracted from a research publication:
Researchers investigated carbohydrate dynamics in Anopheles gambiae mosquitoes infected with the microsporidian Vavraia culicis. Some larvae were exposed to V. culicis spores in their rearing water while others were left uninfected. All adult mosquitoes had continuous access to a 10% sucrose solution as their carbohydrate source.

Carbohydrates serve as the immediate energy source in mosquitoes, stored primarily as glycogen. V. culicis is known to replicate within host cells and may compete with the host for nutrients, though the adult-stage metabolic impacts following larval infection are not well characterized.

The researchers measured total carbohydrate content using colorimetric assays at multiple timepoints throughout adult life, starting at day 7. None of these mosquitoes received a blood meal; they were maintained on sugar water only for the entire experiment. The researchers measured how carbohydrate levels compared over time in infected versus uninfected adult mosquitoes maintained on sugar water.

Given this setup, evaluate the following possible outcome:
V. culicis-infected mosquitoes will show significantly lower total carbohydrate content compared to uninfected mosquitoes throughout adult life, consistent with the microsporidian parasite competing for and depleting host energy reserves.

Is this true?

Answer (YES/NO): NO